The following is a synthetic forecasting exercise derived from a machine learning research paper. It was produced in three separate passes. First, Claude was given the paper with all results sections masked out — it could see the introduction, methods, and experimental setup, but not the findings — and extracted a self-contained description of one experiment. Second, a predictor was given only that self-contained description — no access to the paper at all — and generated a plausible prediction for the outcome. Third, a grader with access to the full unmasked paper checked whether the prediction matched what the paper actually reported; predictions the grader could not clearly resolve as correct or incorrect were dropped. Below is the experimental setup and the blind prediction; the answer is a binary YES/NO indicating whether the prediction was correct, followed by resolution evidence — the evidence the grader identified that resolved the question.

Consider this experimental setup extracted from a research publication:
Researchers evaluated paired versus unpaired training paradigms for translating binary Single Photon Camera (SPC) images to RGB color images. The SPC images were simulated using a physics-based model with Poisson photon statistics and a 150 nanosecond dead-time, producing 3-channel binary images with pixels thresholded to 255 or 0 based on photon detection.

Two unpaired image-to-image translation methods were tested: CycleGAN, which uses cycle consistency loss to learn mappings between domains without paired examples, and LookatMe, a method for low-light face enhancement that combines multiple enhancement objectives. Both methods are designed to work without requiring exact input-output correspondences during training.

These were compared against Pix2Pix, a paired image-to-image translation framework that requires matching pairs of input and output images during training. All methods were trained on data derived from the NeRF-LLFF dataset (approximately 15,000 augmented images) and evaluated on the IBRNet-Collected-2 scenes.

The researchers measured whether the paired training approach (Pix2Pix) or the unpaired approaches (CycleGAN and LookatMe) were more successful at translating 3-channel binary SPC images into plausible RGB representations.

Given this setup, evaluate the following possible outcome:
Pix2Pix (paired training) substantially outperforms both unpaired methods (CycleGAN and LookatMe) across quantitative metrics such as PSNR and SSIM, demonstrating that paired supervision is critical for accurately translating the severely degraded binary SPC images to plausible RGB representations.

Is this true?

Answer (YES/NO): YES